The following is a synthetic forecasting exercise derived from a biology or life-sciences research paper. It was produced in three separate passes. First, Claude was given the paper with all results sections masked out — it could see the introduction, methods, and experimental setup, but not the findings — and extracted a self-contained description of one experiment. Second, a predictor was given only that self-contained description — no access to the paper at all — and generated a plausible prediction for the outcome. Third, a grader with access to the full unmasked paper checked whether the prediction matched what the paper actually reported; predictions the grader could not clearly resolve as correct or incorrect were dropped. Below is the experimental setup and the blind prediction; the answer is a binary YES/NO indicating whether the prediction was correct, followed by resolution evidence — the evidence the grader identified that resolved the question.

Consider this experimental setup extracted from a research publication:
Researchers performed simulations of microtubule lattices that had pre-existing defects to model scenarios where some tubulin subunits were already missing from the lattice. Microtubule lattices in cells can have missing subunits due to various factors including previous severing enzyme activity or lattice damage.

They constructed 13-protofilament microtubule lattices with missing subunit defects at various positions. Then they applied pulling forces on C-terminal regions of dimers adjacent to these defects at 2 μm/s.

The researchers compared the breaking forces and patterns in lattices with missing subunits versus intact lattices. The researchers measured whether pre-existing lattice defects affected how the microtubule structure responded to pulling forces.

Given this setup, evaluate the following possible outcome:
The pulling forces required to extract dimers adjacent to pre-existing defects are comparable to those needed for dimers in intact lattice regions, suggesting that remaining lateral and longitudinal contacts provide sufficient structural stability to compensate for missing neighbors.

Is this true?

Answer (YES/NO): NO